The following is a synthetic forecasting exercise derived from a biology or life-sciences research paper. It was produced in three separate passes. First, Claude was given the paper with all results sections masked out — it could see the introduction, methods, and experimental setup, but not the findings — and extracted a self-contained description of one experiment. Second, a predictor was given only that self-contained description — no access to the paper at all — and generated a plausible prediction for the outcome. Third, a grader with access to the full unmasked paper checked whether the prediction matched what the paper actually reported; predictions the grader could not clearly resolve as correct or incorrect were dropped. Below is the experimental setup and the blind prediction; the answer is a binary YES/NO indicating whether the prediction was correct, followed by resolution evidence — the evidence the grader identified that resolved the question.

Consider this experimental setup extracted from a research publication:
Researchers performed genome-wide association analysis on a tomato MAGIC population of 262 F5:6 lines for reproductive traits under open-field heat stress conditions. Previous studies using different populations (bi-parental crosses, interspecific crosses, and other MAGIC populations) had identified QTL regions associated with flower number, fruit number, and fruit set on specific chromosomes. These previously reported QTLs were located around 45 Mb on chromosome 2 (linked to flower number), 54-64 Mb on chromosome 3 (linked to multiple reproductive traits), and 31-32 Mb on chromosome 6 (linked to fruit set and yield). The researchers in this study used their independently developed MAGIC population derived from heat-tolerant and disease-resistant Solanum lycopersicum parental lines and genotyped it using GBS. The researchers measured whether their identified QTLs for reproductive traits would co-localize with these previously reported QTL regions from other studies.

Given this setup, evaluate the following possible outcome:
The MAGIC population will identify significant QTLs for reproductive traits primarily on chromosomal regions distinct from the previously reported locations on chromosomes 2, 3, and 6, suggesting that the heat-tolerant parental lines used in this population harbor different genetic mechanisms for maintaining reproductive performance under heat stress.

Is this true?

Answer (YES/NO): NO